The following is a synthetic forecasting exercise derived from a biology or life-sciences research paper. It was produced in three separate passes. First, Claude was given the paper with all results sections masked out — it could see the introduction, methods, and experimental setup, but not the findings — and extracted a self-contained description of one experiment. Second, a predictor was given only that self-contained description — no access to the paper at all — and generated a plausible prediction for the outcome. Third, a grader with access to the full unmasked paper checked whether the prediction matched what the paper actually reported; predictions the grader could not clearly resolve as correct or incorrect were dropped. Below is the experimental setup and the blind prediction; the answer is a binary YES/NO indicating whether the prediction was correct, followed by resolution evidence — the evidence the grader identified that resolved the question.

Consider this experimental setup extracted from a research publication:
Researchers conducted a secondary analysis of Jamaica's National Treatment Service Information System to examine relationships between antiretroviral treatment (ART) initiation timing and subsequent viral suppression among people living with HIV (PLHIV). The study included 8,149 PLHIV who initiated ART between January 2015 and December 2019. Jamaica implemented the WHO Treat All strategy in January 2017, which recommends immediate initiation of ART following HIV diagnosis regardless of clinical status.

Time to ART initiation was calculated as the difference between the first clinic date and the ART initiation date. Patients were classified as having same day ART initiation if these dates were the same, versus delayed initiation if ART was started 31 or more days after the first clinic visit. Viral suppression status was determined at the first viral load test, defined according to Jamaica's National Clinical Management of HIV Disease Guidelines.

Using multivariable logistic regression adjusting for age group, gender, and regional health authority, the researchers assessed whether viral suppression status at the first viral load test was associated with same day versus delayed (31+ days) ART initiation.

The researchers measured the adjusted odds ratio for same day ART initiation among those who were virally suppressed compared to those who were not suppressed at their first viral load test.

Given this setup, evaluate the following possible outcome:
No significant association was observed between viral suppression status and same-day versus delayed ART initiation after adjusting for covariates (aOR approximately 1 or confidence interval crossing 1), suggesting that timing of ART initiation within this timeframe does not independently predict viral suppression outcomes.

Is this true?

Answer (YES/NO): NO